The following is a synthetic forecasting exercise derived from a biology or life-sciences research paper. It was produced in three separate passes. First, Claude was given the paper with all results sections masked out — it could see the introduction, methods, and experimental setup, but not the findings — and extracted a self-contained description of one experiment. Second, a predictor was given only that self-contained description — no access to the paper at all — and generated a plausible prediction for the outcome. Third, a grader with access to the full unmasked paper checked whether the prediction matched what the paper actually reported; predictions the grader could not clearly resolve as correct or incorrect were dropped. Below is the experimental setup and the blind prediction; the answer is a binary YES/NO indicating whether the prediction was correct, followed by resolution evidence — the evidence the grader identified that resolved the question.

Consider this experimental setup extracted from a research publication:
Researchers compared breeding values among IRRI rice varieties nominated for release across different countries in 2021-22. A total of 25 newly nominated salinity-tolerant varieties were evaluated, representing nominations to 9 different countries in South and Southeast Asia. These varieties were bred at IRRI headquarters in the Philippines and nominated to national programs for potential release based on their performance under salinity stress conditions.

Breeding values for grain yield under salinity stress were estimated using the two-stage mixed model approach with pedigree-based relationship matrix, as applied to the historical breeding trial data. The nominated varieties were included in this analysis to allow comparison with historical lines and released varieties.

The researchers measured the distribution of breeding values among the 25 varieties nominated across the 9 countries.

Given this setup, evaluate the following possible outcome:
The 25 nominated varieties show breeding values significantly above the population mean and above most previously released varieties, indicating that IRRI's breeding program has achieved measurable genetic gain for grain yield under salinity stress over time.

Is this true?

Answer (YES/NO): NO